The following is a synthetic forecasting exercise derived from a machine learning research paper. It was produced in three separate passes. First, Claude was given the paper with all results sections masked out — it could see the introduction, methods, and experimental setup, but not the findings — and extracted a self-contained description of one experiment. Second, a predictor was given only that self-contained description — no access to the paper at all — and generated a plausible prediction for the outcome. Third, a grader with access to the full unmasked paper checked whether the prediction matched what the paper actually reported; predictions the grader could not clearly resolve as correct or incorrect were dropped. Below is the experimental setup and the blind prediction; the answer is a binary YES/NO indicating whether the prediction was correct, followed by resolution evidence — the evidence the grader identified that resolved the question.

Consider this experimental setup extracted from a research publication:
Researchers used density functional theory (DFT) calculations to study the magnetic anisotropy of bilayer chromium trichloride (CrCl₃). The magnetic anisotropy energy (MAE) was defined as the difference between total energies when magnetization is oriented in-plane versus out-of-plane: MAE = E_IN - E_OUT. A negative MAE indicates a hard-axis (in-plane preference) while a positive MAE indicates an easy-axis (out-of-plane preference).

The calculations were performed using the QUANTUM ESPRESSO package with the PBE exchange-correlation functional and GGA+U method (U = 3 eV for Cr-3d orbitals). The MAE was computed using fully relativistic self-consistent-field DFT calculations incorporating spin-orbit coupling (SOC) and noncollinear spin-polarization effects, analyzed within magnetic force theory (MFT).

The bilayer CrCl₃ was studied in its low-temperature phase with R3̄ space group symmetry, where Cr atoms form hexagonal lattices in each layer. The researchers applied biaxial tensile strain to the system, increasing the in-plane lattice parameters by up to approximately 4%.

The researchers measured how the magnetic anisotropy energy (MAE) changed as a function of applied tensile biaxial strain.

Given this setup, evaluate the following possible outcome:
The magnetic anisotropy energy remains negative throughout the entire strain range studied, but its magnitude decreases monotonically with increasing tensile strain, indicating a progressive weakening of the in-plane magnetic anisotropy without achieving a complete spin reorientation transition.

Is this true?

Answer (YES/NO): NO